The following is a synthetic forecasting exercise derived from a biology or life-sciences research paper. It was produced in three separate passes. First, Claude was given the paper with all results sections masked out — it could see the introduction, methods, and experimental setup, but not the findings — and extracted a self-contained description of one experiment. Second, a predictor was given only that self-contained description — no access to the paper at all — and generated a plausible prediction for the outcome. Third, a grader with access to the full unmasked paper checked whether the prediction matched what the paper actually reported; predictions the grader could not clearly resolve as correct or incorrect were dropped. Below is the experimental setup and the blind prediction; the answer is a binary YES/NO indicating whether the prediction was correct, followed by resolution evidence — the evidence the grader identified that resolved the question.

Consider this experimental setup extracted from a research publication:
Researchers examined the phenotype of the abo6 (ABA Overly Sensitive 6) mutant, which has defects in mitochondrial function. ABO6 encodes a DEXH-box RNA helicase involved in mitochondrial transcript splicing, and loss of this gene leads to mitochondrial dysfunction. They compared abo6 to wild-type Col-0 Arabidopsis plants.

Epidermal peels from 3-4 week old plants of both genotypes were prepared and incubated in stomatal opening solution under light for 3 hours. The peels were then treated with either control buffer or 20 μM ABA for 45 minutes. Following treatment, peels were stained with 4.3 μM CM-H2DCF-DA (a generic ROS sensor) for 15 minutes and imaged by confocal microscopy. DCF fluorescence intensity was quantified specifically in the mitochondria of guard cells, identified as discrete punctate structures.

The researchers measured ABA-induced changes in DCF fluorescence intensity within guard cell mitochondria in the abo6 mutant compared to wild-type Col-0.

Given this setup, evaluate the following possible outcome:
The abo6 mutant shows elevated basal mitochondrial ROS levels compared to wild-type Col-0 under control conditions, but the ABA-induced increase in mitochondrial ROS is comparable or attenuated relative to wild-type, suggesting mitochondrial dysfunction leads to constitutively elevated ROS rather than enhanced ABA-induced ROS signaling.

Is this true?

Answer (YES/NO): NO